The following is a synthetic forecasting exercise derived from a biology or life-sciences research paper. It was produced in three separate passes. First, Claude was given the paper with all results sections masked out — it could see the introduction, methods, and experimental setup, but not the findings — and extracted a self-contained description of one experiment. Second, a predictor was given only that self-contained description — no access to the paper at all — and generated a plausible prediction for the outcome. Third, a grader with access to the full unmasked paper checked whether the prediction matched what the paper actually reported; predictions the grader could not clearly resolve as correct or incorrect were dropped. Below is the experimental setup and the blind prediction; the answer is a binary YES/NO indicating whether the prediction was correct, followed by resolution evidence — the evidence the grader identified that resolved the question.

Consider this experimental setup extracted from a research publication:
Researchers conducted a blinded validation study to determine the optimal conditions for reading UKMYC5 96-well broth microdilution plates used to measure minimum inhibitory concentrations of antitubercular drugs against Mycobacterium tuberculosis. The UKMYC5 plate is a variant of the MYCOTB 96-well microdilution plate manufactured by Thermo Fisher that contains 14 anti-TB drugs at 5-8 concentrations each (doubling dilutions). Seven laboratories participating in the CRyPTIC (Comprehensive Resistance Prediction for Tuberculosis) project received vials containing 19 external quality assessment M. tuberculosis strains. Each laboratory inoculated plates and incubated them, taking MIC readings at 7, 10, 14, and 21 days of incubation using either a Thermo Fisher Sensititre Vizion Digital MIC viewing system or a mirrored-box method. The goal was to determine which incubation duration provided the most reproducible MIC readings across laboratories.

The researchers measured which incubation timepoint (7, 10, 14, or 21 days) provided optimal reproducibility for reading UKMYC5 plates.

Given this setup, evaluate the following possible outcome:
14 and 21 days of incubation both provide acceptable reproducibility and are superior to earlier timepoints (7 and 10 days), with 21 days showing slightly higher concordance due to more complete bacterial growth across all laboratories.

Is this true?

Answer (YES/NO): NO